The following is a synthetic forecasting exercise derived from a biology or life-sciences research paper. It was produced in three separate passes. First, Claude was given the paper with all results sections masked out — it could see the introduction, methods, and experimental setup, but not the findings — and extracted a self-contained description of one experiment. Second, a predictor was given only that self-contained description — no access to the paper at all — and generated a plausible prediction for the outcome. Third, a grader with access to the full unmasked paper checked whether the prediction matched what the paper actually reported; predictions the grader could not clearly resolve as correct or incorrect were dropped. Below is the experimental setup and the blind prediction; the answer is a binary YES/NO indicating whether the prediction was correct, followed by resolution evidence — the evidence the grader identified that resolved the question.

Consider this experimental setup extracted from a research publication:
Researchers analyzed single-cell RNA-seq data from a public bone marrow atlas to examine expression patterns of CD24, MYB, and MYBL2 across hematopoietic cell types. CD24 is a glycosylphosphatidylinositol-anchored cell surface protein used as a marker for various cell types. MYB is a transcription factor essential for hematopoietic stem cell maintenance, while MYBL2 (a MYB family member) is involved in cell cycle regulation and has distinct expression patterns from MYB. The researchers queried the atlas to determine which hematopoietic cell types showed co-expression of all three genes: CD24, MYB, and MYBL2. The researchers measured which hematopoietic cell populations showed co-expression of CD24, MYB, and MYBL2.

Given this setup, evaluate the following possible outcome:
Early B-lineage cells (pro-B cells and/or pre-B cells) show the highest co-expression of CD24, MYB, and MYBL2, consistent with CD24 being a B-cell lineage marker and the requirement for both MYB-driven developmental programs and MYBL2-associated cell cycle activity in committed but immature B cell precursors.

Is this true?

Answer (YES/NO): YES